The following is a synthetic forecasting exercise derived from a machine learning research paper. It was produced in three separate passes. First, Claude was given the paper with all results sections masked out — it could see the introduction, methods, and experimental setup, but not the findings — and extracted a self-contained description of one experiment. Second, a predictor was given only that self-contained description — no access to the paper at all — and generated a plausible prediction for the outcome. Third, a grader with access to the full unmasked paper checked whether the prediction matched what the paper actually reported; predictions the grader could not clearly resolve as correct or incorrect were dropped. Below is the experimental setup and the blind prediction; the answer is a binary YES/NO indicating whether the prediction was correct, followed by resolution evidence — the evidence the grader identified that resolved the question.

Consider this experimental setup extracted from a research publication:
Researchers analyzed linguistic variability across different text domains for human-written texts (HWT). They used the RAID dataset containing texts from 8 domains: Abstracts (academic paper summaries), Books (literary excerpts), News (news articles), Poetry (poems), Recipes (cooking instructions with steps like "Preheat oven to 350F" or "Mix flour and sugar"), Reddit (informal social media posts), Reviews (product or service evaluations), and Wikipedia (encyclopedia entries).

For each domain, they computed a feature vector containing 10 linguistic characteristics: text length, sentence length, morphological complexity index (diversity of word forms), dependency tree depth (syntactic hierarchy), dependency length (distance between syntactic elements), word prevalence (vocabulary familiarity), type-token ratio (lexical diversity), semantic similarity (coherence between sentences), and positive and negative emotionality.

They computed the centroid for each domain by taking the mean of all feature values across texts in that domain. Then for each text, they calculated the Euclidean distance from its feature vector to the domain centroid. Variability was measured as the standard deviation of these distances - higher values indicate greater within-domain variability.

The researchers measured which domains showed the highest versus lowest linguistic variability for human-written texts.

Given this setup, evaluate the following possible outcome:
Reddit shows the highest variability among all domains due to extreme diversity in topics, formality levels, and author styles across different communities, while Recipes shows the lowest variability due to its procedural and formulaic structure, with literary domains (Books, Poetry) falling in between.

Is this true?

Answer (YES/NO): NO